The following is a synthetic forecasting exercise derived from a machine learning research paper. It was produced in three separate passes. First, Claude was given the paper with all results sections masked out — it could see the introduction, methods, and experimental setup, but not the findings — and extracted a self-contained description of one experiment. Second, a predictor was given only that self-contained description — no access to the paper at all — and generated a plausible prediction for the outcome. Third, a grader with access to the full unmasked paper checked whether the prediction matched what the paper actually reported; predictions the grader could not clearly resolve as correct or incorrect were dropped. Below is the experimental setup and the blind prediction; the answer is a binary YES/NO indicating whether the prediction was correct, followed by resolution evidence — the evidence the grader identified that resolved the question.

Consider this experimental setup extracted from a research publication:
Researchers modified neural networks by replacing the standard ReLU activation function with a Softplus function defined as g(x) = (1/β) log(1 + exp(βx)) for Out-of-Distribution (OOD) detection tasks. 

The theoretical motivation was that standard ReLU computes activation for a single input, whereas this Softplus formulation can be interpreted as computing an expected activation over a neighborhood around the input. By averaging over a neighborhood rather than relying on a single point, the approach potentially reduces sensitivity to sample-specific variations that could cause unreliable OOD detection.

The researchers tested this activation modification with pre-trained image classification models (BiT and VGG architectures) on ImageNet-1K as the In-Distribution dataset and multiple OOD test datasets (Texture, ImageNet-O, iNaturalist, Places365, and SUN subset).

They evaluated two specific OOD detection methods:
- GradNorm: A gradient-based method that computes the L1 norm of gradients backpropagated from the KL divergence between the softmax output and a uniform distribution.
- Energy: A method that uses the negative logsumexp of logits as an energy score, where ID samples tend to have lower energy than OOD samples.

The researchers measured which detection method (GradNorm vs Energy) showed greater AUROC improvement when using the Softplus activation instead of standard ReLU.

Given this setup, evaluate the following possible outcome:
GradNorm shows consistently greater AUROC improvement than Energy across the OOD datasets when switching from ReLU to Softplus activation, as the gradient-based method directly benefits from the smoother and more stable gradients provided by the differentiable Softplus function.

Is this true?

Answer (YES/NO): YES